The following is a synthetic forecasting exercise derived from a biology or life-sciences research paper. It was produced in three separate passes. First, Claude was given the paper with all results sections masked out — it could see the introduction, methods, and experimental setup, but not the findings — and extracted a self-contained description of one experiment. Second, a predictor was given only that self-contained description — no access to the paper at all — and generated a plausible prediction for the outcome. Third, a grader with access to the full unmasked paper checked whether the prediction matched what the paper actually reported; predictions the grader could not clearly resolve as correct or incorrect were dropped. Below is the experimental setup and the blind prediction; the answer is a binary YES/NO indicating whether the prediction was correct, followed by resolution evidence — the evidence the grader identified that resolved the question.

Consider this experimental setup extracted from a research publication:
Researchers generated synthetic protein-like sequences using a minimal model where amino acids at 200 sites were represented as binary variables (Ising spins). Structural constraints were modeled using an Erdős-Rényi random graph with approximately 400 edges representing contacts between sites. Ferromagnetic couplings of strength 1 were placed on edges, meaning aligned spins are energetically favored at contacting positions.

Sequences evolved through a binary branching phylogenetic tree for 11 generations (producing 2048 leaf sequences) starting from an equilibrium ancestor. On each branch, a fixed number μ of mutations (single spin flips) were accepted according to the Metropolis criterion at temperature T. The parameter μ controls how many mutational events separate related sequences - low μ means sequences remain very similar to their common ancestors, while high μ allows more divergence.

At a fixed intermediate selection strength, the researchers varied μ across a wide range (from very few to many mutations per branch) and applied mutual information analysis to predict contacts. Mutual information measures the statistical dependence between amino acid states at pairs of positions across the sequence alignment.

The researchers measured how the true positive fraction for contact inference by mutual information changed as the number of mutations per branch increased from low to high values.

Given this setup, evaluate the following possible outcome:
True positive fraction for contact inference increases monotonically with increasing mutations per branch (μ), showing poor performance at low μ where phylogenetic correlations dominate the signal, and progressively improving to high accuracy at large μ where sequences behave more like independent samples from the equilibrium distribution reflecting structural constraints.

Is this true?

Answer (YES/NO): YES